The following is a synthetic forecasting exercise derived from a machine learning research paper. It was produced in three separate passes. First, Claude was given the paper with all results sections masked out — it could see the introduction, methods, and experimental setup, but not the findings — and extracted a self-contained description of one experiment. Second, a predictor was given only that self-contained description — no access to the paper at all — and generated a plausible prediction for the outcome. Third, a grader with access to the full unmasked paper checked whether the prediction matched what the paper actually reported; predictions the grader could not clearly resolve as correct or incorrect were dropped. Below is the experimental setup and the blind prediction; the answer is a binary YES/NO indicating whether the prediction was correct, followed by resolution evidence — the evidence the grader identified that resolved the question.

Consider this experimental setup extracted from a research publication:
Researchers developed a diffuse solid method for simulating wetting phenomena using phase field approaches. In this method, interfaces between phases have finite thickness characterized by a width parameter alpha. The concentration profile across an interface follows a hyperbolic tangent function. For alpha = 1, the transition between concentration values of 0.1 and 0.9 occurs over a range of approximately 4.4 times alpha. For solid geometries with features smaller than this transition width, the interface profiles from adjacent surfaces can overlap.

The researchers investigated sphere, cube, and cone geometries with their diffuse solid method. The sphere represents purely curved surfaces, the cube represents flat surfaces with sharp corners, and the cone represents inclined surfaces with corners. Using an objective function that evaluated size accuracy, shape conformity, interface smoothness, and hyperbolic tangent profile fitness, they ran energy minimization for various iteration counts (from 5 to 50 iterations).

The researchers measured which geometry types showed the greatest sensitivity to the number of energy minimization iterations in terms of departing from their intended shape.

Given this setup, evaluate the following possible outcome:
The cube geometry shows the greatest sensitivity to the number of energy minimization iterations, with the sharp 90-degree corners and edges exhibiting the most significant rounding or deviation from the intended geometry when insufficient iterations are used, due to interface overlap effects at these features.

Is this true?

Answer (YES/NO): NO